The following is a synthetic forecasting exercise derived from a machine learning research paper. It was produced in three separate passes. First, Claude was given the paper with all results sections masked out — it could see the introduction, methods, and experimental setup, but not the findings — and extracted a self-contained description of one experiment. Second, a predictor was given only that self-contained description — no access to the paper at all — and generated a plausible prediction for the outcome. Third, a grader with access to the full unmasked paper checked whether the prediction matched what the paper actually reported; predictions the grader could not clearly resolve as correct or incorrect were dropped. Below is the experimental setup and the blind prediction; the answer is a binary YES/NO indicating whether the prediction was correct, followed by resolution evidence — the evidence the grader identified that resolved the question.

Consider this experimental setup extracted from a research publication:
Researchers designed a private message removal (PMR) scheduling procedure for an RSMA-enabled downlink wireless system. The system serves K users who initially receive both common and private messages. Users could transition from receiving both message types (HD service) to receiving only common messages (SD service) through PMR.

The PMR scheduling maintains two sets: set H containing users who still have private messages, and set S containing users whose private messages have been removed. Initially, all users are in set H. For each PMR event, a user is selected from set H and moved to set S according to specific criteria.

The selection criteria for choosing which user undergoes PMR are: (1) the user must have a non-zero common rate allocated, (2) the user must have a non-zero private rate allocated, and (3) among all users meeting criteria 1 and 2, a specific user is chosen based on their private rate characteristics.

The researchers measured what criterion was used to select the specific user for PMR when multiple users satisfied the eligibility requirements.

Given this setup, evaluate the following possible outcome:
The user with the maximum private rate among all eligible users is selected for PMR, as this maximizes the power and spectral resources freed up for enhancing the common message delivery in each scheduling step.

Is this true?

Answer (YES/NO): NO